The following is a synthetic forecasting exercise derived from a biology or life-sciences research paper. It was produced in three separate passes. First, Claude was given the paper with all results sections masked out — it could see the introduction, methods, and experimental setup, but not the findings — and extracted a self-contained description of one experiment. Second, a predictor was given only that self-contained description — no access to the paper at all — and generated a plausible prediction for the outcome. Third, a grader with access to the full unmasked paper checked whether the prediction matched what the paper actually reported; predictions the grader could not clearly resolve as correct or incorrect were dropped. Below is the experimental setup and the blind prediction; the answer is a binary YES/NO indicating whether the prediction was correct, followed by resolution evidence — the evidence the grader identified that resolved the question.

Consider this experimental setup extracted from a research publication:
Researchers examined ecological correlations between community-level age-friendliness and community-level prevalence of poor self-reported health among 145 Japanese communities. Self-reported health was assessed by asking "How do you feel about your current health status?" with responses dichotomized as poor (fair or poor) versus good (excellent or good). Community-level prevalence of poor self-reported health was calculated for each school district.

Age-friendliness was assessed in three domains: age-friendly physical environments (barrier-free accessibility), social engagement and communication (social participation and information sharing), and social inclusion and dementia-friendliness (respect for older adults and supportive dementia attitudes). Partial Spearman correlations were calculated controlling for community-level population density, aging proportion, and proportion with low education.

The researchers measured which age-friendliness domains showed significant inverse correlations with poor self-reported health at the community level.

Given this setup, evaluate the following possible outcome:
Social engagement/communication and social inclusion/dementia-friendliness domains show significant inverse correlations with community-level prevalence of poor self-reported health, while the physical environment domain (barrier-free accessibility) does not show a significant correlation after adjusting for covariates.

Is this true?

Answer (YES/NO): YES